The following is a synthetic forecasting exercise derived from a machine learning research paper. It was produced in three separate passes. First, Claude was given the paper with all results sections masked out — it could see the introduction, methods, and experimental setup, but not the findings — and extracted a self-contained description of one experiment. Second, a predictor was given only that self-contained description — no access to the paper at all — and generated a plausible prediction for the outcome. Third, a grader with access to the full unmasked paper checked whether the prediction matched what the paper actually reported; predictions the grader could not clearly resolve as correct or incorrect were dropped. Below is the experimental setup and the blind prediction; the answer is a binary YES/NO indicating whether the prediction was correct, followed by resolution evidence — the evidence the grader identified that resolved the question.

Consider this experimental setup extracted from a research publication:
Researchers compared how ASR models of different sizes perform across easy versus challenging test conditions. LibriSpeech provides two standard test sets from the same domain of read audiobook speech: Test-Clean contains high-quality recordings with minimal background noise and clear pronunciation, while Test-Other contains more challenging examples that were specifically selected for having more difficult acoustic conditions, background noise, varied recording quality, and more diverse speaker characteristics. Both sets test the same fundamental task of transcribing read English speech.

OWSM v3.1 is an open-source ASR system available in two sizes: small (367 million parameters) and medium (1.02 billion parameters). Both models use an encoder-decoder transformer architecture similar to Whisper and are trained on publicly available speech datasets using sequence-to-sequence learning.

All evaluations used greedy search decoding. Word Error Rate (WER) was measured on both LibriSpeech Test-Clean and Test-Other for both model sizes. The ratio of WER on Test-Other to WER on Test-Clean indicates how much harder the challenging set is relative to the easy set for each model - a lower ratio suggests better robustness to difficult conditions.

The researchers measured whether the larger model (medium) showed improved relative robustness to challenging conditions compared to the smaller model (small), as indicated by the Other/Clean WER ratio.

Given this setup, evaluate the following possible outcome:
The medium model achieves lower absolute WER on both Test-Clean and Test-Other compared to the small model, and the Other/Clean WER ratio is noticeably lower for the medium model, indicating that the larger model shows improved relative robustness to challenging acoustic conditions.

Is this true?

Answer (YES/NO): YES